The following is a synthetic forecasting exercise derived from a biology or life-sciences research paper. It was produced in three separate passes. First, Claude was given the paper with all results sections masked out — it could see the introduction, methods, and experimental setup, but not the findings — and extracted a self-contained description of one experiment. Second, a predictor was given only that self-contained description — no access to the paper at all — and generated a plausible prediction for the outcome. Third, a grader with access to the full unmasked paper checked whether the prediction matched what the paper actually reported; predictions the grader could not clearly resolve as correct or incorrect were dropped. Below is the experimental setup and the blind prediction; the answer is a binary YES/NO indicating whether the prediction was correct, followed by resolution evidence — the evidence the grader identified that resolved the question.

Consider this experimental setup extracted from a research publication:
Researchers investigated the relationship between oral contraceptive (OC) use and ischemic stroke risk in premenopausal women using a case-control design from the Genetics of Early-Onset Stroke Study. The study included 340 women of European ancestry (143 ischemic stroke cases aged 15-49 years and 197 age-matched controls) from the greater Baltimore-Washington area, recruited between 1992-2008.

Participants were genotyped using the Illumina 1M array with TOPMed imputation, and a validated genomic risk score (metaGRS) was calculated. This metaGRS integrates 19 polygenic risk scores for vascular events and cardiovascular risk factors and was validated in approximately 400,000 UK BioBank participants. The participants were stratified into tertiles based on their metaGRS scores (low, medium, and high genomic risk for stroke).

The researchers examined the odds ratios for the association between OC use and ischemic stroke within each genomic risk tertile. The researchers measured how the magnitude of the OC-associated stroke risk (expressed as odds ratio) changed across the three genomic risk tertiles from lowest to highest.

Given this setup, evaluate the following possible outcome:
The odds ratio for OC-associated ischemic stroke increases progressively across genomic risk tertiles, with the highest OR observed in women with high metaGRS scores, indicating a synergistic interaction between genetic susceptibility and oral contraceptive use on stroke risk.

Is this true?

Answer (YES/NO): YES